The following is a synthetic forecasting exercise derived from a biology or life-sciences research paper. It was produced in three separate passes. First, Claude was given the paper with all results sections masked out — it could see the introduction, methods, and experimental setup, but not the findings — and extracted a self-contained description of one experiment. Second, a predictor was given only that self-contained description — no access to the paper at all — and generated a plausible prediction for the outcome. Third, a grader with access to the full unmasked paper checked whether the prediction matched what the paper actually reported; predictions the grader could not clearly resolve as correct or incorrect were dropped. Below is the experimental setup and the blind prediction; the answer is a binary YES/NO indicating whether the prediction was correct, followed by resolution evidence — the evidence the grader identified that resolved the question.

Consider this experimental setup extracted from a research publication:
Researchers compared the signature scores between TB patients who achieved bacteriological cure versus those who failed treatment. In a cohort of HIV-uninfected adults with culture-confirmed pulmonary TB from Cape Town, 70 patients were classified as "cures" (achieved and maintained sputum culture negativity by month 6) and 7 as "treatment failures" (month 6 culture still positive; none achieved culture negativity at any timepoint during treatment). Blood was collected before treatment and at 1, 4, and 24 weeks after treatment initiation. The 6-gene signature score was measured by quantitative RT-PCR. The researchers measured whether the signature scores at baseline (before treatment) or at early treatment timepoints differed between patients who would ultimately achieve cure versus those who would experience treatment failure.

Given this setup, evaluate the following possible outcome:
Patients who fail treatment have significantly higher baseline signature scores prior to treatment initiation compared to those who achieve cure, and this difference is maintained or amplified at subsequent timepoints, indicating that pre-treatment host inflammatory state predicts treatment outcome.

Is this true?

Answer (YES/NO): YES